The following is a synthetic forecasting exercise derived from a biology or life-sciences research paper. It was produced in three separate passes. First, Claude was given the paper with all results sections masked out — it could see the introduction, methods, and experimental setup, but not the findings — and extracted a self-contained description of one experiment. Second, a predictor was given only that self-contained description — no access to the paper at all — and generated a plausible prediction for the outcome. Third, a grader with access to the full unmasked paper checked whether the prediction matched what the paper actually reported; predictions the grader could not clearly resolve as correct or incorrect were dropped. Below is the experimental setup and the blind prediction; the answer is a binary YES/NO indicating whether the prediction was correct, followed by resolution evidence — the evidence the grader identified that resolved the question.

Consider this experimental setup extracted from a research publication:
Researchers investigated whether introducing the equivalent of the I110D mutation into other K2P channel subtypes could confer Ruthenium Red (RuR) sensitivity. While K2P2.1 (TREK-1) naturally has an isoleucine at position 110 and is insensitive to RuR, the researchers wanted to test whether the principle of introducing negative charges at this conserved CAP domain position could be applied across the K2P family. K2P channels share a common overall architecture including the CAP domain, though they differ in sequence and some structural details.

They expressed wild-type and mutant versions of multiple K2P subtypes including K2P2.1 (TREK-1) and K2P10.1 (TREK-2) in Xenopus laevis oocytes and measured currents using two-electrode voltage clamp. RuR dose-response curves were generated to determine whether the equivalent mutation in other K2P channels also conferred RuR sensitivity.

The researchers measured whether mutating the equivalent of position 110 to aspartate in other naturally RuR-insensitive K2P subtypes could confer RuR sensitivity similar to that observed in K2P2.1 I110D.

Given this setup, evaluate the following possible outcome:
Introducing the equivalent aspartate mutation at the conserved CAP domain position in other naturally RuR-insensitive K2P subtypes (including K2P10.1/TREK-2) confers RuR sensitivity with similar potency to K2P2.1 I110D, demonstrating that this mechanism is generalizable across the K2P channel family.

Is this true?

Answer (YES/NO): NO